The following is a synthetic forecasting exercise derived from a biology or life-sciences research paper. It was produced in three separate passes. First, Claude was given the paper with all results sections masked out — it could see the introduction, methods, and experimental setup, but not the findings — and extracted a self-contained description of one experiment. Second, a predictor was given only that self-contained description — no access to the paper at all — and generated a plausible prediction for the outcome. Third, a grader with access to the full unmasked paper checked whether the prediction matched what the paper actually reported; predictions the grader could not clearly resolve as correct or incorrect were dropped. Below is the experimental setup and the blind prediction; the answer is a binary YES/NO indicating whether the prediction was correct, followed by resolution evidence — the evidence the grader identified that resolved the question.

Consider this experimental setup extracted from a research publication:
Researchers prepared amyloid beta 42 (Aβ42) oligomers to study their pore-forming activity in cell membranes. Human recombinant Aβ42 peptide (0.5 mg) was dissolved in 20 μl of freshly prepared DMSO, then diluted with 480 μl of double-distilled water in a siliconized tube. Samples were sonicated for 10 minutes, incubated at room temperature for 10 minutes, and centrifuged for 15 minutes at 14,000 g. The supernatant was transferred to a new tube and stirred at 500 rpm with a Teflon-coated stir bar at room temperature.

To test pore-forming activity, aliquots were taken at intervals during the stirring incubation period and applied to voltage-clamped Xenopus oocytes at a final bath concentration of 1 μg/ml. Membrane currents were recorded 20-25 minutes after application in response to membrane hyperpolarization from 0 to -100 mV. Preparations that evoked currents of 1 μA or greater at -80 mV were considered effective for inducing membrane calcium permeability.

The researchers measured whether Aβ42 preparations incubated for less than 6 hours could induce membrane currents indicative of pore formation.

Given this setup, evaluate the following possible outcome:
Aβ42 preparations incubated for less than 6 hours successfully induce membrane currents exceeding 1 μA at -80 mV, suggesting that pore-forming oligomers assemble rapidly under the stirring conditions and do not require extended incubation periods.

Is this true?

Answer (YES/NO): NO